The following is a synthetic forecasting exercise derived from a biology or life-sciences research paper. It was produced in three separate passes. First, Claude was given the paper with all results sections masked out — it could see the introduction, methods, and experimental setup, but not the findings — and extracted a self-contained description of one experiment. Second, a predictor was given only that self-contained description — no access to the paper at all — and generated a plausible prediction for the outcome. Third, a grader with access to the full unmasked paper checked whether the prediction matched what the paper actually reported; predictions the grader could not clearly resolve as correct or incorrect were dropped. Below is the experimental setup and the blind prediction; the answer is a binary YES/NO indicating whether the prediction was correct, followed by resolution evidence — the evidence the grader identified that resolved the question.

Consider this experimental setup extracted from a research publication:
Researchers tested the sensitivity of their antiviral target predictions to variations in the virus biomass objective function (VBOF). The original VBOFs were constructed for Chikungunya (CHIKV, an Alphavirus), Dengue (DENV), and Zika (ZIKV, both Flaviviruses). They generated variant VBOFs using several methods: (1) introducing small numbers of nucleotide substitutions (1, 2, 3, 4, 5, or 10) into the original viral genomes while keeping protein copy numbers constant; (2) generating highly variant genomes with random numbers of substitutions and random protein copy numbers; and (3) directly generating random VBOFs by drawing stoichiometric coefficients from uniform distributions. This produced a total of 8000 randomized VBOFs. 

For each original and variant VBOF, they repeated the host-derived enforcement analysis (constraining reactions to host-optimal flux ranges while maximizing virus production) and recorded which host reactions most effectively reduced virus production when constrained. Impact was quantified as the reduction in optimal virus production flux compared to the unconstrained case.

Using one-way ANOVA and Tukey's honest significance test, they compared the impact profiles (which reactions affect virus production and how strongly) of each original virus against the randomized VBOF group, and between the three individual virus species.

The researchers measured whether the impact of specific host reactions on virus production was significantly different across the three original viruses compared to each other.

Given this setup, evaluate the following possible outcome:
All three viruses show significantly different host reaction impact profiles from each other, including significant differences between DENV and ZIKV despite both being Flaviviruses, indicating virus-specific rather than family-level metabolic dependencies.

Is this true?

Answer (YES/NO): YES